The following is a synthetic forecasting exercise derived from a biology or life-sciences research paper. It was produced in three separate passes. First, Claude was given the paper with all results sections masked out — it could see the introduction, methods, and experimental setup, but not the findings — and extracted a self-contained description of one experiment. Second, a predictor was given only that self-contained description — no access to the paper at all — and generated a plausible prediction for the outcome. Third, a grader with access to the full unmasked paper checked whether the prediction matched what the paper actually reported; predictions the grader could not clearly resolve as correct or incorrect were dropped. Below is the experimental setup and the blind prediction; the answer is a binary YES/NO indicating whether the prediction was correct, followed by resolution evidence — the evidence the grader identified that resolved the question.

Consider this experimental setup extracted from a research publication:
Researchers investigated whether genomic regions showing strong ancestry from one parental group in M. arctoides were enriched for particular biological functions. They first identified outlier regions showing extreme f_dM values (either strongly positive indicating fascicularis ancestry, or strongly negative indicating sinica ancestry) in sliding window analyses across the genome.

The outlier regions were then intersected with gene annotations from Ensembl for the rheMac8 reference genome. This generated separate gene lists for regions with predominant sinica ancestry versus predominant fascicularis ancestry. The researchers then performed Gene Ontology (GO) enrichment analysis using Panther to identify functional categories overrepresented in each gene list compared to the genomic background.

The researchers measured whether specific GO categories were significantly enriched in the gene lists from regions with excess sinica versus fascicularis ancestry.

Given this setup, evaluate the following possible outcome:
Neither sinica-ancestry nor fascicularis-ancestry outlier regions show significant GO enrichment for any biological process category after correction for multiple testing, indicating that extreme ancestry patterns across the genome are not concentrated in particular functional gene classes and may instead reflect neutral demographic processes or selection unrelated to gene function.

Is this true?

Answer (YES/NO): NO